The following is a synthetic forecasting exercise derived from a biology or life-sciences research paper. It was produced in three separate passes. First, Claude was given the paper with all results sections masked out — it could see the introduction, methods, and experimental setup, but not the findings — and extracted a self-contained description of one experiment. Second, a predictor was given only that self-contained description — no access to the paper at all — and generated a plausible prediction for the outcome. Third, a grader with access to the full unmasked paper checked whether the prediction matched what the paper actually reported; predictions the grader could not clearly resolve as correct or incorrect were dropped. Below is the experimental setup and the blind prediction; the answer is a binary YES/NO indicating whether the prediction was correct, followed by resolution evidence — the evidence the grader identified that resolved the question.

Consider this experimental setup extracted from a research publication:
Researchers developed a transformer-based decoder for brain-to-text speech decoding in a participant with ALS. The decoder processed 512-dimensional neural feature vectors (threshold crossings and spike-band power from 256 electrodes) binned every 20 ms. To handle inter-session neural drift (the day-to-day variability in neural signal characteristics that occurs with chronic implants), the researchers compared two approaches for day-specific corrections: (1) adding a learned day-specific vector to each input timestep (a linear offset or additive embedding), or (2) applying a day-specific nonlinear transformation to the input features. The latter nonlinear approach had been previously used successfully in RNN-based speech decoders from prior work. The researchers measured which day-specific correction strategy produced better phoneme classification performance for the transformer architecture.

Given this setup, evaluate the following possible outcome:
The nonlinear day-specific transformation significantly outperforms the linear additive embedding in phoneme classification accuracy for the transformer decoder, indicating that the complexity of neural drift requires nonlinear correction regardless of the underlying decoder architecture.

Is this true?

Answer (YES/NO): NO